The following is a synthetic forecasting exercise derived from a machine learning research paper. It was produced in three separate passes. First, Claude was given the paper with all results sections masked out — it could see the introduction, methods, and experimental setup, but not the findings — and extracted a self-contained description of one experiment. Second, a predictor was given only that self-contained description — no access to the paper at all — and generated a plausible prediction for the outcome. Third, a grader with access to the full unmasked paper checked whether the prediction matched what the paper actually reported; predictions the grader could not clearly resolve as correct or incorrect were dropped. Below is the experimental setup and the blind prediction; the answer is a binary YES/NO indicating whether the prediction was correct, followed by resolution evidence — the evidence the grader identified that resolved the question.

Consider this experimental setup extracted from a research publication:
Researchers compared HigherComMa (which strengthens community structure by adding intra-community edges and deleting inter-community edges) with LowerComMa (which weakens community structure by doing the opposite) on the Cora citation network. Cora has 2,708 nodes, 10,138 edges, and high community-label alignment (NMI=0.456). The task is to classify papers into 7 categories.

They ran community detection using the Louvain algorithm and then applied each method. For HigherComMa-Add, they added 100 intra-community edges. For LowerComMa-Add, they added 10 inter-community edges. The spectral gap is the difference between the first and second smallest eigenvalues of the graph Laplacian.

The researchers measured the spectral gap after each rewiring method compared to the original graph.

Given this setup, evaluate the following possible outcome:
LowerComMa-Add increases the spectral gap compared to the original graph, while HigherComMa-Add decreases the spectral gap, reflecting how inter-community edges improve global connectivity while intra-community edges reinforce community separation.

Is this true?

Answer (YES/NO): YES